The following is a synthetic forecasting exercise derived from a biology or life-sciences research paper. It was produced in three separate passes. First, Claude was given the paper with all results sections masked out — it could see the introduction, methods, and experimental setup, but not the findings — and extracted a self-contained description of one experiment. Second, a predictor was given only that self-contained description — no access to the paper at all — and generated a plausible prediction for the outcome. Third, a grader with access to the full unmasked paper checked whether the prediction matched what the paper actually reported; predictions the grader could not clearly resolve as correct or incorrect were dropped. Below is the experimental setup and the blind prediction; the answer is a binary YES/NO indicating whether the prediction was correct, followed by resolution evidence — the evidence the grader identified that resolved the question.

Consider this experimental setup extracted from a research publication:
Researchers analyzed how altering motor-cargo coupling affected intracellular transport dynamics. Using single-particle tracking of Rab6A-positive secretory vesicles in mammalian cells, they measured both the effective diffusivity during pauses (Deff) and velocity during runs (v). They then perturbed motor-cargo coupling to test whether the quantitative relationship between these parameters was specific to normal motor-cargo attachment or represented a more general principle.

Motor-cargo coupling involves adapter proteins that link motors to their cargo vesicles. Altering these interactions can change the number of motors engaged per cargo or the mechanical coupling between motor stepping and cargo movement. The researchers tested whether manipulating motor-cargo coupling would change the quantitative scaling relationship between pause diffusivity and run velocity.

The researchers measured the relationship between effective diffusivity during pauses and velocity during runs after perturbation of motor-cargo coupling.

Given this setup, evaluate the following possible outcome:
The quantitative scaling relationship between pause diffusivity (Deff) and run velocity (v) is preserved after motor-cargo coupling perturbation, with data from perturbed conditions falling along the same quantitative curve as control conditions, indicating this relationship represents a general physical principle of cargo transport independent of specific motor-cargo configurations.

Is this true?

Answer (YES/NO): YES